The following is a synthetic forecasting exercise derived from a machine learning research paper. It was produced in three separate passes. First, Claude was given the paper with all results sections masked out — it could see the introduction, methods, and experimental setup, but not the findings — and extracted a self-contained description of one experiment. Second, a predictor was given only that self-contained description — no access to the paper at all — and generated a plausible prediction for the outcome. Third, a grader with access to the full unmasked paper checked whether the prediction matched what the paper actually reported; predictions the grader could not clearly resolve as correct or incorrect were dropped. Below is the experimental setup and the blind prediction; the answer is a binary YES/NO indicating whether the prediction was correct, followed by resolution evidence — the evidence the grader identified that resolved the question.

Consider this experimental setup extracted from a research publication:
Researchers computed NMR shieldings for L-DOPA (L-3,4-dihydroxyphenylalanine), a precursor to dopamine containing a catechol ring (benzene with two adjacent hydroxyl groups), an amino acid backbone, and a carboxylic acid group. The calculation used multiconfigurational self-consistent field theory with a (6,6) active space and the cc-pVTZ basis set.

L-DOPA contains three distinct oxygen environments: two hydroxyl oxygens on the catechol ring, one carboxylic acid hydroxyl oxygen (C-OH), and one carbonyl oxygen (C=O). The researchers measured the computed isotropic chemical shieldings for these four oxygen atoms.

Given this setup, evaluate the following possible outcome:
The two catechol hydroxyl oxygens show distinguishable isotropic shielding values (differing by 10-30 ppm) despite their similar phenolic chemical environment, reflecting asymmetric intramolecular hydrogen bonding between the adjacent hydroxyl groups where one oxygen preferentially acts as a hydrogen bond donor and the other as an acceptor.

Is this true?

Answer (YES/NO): NO